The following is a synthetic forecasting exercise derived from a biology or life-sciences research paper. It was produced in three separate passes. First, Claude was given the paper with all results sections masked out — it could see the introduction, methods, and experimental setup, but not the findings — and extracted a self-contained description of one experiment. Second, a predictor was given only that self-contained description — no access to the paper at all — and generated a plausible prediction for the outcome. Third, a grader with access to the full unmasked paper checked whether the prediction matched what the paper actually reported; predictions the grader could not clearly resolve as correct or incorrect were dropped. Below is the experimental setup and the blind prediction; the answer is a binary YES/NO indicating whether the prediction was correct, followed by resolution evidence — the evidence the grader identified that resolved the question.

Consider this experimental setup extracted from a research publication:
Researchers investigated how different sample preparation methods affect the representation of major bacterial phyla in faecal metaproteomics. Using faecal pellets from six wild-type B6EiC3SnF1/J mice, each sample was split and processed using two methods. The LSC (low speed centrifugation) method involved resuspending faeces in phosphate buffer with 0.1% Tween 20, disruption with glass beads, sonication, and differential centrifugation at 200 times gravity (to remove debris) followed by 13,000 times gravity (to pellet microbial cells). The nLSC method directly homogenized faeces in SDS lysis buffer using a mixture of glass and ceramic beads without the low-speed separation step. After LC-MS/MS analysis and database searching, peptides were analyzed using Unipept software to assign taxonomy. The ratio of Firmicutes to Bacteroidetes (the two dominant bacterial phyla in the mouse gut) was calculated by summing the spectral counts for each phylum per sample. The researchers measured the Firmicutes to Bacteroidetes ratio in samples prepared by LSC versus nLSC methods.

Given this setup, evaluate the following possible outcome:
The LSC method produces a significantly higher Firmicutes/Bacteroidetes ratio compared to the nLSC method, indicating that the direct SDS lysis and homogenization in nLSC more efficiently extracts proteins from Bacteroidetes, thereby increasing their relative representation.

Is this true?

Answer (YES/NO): NO